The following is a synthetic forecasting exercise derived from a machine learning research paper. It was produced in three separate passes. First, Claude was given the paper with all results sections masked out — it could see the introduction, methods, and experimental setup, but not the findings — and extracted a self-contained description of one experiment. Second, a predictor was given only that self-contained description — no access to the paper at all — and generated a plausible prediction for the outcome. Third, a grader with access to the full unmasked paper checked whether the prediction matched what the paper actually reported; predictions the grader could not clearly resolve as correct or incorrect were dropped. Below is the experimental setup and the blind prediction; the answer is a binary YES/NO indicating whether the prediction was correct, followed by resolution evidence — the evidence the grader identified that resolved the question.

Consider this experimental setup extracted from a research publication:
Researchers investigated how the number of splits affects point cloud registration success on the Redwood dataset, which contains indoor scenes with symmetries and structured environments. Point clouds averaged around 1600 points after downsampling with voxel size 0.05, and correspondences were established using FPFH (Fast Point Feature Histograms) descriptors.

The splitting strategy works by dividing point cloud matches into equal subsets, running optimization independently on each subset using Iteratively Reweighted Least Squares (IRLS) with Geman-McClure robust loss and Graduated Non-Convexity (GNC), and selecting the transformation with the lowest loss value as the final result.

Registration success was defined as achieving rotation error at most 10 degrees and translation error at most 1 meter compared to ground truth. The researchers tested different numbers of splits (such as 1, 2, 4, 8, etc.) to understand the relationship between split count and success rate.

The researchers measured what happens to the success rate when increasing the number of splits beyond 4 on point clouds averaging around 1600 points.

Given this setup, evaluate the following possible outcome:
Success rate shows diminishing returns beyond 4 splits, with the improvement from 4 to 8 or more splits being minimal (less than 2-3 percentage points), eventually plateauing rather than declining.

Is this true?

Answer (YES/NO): NO